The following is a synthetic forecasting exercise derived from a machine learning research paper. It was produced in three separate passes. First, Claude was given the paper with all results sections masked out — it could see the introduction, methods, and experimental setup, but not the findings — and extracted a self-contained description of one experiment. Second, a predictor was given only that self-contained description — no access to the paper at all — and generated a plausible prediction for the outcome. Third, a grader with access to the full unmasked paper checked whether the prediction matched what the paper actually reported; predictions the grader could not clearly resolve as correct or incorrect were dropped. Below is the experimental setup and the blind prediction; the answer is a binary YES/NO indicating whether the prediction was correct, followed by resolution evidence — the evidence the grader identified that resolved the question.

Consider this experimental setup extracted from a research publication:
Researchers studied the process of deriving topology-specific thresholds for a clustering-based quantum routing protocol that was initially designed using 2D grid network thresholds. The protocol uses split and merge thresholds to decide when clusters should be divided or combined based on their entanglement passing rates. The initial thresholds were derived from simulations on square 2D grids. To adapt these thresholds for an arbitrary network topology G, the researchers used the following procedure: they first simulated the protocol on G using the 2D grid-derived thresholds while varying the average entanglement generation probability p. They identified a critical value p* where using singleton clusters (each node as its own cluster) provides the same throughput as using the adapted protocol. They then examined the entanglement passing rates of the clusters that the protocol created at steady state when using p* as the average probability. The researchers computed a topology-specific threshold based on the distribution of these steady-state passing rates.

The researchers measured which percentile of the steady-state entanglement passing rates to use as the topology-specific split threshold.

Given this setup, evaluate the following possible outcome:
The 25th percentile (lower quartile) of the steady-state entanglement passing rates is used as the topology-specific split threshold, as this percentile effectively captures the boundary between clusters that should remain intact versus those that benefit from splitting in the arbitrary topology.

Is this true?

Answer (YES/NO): NO